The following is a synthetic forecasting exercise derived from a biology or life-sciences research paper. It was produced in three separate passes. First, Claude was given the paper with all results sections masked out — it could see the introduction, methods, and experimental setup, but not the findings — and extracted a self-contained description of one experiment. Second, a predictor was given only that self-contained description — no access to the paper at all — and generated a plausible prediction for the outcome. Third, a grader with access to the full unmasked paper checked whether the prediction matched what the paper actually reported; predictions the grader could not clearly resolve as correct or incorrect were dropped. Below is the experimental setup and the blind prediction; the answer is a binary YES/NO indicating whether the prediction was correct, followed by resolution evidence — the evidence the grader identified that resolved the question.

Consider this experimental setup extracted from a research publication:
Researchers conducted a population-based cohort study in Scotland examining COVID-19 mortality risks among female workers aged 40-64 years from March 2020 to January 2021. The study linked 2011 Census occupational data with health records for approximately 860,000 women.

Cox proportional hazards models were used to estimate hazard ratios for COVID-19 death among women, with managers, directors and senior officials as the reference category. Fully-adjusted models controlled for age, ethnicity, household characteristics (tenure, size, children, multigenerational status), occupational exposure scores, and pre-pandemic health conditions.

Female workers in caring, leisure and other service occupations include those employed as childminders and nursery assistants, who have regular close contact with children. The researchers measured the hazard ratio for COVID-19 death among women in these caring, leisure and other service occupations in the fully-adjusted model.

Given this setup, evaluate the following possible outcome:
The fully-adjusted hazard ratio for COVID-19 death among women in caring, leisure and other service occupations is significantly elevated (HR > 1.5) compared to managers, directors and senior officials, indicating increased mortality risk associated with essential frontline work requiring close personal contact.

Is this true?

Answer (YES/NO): NO